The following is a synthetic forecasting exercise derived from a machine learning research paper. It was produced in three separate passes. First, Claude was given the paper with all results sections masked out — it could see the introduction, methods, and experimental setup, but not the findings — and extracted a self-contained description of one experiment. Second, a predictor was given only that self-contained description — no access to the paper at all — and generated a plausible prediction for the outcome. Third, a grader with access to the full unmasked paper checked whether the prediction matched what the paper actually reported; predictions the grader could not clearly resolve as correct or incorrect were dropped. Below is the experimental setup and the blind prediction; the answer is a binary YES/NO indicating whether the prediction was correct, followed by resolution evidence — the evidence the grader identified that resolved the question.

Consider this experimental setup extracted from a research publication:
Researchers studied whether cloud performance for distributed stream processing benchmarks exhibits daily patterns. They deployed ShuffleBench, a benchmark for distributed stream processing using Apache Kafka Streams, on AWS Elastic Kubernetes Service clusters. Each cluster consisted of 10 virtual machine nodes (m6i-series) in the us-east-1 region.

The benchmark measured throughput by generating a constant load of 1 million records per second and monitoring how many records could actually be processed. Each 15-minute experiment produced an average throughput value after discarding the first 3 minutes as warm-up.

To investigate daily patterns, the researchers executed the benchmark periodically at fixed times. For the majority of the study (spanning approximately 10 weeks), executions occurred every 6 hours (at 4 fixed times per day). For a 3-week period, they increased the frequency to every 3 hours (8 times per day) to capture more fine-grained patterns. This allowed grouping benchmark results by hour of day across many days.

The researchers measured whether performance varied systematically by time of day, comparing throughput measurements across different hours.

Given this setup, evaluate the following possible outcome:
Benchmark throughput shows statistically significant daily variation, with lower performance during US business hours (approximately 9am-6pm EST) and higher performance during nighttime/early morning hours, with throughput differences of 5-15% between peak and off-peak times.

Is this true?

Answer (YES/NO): NO